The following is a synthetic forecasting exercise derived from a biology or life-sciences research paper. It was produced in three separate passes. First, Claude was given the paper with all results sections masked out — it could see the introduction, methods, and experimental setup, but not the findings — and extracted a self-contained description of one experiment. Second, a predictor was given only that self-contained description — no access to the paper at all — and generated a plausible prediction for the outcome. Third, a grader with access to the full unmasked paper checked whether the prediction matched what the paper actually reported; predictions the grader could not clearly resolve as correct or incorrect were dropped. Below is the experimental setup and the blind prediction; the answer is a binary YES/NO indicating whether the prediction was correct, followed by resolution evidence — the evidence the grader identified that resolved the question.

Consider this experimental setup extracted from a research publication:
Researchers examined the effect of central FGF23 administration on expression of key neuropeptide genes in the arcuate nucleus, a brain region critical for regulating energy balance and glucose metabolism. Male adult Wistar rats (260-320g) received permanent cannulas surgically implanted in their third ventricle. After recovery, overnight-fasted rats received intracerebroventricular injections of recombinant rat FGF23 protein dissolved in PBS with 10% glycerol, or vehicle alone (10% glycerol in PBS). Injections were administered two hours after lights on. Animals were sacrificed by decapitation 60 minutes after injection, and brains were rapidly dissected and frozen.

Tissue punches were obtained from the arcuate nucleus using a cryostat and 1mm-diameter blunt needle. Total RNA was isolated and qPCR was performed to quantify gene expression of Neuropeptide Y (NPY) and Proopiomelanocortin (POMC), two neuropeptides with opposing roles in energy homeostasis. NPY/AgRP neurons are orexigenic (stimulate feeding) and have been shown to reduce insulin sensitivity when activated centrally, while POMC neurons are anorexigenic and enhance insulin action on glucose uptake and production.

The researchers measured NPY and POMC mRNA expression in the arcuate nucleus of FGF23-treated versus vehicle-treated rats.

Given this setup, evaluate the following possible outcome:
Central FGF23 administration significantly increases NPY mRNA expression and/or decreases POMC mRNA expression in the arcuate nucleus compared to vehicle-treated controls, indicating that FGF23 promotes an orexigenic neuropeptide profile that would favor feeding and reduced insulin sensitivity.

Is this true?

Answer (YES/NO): NO